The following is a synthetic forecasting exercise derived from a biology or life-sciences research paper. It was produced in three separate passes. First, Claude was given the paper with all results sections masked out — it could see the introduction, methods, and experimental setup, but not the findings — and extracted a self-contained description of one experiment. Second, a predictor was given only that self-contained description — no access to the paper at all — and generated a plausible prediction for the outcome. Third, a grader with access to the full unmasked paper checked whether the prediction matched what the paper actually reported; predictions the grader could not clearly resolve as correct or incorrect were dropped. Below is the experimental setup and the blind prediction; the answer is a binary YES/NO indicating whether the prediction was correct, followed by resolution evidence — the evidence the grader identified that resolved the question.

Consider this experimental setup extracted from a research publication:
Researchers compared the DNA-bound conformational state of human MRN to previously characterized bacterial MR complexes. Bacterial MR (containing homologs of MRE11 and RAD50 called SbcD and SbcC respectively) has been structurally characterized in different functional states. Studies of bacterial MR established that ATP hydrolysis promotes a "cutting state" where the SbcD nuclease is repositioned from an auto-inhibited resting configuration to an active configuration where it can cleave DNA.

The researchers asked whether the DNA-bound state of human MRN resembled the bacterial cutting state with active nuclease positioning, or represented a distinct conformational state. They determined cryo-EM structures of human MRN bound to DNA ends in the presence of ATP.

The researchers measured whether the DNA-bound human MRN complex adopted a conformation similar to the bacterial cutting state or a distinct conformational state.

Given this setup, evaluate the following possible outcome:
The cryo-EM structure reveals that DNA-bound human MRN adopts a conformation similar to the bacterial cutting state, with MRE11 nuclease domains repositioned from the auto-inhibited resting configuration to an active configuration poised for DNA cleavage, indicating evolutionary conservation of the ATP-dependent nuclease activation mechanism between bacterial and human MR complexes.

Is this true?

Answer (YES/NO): NO